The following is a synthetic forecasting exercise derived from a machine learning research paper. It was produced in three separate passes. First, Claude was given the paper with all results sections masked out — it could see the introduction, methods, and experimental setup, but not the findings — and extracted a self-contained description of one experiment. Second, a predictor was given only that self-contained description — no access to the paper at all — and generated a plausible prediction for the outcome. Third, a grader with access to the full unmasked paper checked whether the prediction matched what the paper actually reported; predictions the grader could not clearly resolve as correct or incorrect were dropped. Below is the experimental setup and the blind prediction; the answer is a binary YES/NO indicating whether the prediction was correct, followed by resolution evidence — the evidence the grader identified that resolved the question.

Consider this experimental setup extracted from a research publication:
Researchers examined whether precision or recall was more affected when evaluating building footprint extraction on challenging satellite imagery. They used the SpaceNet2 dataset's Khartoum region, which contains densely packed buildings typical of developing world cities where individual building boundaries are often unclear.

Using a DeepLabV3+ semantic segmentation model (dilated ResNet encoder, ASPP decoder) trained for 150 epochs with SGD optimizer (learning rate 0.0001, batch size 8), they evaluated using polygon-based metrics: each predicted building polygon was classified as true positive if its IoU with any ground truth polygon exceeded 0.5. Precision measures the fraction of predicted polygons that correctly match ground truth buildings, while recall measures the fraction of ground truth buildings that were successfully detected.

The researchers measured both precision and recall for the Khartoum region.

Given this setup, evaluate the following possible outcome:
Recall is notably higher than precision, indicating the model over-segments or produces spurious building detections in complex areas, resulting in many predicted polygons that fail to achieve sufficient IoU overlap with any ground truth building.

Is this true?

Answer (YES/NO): NO